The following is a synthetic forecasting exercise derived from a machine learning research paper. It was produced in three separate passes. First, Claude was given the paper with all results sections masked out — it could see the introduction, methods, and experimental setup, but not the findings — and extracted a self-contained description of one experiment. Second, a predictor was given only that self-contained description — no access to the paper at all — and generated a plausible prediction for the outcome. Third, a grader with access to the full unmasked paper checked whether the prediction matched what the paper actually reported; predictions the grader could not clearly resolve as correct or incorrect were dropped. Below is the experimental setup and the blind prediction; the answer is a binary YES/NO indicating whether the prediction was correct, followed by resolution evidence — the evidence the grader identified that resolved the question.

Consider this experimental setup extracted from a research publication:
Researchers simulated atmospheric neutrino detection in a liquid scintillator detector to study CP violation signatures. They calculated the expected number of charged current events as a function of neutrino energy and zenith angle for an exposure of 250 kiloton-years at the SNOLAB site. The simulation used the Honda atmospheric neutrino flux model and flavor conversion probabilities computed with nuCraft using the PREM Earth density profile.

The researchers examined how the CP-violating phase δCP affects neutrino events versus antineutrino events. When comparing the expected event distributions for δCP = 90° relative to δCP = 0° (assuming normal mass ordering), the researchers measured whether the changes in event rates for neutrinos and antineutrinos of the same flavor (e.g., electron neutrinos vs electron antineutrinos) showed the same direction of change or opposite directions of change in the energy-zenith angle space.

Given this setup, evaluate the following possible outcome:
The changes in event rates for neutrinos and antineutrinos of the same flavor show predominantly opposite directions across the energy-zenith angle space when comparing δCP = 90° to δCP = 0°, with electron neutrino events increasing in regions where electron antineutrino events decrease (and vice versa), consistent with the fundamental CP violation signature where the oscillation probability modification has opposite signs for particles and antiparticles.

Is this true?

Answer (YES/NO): YES